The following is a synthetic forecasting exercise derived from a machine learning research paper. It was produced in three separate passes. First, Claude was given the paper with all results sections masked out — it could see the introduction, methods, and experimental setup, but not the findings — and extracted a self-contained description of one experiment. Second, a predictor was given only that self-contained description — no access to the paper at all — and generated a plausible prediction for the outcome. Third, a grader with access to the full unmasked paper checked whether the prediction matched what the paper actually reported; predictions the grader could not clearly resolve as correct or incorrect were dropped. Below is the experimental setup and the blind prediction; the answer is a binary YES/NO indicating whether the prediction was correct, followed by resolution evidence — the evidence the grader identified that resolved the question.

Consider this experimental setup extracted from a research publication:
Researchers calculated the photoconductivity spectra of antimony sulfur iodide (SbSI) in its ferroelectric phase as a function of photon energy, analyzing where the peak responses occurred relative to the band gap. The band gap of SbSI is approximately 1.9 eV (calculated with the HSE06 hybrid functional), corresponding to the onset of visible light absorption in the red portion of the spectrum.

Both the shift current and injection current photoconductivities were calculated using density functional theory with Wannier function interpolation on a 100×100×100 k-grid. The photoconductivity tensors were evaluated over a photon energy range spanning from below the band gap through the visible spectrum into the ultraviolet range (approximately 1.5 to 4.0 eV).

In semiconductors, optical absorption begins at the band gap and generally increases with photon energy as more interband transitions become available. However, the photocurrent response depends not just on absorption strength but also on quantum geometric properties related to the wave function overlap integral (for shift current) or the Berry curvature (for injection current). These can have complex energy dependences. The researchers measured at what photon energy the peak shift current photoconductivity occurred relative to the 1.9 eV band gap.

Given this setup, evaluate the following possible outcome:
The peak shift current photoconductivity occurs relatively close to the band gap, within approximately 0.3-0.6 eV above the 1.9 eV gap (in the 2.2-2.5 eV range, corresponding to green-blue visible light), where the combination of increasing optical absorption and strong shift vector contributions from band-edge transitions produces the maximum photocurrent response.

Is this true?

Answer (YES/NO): NO